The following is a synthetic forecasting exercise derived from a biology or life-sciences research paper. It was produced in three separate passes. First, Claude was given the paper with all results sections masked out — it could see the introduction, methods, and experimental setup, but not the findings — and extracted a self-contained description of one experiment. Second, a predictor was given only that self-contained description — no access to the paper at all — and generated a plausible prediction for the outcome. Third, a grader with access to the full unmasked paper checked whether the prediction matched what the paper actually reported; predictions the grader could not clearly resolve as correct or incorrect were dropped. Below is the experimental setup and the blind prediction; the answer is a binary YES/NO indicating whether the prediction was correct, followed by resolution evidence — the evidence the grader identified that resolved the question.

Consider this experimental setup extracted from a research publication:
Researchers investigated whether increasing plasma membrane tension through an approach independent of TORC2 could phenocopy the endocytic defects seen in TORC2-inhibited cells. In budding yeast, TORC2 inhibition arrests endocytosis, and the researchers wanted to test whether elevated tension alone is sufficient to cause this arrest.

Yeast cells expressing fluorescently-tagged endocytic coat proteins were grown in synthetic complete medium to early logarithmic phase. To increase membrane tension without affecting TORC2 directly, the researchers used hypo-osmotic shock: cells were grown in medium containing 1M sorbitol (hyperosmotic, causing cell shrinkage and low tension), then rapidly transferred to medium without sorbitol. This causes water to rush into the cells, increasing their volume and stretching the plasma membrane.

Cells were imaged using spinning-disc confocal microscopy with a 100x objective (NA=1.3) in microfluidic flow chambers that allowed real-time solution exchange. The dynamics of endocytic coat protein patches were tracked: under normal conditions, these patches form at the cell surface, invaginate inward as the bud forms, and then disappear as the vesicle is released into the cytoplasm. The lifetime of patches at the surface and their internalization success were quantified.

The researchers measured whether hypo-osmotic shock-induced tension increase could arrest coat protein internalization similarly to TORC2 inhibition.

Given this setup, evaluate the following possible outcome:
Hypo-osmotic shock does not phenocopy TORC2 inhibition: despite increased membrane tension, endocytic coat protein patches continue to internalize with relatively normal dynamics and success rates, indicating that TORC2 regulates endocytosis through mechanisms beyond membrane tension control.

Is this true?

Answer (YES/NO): NO